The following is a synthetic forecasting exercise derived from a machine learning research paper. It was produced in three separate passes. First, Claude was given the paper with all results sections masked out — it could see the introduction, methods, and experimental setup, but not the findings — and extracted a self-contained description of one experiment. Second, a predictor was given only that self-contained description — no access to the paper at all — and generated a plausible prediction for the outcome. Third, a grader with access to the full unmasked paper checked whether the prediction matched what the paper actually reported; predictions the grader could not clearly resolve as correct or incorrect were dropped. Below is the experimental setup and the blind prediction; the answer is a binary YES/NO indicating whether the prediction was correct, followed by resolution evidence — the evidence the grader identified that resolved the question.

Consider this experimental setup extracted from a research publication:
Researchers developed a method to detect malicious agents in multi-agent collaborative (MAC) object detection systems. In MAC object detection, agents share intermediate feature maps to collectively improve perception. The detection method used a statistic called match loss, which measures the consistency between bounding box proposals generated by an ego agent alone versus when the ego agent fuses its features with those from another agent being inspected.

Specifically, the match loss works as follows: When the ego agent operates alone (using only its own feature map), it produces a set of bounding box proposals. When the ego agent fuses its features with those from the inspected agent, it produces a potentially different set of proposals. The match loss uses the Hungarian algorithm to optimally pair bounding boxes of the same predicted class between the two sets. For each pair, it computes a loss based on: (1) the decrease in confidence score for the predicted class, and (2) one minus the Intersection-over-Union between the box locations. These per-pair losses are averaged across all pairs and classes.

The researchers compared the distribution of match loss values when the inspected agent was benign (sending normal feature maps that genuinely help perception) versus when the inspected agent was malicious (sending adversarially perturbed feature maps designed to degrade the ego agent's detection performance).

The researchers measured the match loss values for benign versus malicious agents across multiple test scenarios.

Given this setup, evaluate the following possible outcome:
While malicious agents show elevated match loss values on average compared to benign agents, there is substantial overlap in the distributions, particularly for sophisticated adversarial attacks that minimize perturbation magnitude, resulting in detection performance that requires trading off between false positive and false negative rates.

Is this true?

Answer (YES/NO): YES